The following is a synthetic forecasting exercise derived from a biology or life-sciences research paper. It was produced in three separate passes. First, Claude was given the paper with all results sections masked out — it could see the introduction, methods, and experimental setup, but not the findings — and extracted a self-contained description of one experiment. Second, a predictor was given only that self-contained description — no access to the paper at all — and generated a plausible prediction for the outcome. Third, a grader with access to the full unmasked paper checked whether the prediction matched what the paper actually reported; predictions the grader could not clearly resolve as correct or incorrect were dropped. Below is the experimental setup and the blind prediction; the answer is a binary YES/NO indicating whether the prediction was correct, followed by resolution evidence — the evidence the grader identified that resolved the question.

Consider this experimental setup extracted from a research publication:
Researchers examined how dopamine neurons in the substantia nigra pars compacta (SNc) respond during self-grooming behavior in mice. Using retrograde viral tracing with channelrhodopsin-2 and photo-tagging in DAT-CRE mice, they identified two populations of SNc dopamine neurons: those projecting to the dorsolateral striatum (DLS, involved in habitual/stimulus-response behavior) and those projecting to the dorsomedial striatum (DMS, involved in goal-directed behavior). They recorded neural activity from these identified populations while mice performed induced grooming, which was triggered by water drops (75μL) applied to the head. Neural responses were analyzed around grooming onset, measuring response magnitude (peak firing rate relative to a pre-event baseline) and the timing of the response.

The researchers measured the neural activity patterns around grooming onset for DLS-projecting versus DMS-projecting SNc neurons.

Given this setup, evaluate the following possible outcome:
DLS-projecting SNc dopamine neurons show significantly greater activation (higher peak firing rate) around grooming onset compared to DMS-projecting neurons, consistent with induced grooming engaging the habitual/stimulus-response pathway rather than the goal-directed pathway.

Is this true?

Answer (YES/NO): NO